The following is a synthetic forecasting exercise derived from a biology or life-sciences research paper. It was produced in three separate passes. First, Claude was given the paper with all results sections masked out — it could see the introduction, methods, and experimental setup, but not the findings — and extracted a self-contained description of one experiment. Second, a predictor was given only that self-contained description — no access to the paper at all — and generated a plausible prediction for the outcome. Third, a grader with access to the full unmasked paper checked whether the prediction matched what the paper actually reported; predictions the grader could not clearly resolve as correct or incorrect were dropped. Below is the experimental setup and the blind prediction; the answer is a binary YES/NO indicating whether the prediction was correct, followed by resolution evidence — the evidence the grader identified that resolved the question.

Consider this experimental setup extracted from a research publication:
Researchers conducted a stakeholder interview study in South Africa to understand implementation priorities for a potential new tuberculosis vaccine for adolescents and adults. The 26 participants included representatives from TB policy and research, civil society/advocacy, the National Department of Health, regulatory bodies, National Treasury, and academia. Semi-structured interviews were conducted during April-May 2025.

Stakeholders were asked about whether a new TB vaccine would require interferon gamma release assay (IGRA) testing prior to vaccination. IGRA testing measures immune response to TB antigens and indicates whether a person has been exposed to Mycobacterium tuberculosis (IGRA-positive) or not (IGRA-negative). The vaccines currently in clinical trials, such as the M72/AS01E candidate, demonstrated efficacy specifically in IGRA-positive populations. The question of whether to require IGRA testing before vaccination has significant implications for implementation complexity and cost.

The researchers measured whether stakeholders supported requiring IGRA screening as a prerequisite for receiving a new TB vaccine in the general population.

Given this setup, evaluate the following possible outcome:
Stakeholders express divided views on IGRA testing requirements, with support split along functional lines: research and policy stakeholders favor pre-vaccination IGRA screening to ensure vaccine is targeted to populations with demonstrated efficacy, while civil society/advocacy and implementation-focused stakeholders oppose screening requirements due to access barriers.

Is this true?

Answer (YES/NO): NO